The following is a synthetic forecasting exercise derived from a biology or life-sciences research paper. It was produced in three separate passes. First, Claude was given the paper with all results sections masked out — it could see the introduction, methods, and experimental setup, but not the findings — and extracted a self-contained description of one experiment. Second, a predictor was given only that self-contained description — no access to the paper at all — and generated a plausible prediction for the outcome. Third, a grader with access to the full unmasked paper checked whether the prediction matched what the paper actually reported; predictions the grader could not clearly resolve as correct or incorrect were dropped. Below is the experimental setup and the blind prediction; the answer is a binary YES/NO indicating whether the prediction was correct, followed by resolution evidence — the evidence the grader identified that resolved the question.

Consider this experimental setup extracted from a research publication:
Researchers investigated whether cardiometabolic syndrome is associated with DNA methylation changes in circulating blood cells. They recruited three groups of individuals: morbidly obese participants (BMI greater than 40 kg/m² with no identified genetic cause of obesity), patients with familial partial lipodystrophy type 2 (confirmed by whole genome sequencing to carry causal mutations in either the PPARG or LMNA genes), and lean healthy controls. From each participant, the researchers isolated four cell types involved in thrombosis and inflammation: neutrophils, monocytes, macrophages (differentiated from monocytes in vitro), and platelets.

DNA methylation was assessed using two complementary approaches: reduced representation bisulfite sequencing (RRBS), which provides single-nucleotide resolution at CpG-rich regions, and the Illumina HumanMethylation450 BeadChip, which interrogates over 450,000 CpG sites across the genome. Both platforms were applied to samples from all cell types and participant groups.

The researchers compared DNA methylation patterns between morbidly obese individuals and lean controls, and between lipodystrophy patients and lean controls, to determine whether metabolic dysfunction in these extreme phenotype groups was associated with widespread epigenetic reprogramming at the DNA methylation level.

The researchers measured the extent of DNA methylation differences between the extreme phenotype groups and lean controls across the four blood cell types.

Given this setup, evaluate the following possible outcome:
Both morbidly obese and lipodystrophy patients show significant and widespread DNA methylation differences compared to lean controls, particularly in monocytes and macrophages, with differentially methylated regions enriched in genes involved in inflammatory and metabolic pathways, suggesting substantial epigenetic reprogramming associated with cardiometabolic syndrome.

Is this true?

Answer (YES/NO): NO